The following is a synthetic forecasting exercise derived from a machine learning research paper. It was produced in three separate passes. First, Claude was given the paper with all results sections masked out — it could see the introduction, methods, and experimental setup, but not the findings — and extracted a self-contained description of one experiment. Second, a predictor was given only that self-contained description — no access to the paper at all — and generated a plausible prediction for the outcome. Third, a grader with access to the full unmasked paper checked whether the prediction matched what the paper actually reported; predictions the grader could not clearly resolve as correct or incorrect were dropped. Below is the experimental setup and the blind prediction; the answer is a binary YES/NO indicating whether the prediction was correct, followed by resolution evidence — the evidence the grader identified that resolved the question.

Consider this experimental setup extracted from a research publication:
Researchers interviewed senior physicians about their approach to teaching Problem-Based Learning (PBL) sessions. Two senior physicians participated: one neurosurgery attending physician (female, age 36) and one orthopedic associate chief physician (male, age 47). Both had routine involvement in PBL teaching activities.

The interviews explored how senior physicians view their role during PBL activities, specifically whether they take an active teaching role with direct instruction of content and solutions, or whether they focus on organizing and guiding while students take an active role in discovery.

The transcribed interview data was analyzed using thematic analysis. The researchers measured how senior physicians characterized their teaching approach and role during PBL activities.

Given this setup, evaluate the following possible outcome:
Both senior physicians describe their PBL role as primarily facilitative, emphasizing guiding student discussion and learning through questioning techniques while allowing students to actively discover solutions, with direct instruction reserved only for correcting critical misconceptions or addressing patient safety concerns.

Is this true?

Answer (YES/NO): NO